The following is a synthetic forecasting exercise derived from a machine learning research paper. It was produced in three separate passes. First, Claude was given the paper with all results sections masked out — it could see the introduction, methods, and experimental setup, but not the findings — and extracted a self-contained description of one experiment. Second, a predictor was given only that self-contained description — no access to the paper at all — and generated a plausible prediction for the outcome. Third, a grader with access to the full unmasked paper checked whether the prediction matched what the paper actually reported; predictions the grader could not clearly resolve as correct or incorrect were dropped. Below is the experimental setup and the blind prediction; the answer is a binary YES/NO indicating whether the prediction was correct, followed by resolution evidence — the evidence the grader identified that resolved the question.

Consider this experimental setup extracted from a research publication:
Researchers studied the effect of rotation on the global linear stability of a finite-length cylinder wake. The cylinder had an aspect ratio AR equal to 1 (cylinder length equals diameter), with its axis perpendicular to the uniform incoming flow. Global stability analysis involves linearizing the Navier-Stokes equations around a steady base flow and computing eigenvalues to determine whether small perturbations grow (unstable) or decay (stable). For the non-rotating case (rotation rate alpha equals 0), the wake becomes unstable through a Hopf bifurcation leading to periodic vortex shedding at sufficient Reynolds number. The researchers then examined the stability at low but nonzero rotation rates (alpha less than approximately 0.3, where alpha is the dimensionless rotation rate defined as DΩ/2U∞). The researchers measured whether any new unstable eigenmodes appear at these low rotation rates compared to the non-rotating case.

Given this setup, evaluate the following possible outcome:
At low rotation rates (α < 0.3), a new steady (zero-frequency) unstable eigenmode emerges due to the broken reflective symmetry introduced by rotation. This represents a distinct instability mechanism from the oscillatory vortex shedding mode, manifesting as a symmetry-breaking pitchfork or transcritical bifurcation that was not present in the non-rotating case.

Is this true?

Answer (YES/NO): NO